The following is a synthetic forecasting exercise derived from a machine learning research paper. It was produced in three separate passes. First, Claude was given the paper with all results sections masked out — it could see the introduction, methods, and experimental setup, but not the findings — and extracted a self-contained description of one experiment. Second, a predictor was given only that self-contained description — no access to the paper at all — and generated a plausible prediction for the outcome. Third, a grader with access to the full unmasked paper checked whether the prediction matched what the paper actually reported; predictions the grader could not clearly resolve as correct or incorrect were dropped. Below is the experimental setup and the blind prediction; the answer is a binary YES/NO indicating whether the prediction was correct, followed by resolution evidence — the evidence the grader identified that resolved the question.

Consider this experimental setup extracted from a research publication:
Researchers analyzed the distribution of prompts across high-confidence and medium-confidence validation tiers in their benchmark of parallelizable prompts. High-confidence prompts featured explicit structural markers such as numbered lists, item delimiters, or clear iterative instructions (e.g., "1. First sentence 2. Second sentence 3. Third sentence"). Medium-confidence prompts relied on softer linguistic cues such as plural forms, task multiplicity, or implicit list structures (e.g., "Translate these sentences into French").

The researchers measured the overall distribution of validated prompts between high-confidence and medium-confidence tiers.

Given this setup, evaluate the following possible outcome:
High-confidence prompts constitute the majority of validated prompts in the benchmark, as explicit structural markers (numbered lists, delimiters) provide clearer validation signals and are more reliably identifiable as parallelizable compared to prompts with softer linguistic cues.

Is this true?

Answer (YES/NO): YES